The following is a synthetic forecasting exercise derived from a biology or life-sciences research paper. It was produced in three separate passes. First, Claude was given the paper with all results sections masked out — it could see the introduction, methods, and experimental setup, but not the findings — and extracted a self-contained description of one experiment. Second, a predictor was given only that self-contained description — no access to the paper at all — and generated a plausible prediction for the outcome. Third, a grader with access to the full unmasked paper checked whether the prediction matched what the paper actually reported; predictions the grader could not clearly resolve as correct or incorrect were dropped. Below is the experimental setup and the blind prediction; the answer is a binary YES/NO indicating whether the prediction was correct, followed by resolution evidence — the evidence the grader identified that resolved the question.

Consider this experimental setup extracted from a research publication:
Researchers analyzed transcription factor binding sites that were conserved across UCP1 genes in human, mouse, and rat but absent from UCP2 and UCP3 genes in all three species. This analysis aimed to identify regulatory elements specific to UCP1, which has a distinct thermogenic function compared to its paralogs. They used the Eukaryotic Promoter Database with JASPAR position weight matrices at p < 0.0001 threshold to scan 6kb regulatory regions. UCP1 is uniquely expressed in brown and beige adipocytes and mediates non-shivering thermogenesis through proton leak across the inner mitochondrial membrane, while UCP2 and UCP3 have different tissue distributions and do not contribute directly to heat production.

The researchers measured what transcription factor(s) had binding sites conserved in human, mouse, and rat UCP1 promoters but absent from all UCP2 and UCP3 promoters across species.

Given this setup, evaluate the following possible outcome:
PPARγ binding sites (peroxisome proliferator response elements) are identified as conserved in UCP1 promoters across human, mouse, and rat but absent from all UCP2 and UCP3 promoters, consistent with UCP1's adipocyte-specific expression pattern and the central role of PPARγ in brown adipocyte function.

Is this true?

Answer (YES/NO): NO